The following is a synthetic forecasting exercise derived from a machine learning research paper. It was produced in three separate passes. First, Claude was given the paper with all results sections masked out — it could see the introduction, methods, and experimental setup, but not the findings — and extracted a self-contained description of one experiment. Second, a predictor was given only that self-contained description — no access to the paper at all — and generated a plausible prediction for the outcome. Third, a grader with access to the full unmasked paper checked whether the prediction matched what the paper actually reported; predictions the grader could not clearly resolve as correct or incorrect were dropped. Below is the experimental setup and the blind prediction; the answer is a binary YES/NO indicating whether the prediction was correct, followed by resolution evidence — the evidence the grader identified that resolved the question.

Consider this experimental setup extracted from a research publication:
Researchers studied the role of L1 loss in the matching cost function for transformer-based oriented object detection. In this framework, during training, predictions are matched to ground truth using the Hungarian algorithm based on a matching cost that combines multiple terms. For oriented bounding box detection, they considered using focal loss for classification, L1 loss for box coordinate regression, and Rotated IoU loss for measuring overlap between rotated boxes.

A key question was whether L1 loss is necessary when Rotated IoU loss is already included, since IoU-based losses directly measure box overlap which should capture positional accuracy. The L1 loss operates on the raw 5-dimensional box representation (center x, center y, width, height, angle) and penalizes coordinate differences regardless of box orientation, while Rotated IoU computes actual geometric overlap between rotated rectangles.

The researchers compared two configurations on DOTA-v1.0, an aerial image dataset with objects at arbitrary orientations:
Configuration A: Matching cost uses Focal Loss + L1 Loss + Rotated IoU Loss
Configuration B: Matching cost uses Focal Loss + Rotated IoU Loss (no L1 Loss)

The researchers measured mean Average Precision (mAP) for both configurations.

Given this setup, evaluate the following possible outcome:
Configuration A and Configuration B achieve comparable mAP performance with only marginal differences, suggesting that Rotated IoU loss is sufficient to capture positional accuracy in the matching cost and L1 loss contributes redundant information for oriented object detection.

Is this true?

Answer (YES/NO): NO